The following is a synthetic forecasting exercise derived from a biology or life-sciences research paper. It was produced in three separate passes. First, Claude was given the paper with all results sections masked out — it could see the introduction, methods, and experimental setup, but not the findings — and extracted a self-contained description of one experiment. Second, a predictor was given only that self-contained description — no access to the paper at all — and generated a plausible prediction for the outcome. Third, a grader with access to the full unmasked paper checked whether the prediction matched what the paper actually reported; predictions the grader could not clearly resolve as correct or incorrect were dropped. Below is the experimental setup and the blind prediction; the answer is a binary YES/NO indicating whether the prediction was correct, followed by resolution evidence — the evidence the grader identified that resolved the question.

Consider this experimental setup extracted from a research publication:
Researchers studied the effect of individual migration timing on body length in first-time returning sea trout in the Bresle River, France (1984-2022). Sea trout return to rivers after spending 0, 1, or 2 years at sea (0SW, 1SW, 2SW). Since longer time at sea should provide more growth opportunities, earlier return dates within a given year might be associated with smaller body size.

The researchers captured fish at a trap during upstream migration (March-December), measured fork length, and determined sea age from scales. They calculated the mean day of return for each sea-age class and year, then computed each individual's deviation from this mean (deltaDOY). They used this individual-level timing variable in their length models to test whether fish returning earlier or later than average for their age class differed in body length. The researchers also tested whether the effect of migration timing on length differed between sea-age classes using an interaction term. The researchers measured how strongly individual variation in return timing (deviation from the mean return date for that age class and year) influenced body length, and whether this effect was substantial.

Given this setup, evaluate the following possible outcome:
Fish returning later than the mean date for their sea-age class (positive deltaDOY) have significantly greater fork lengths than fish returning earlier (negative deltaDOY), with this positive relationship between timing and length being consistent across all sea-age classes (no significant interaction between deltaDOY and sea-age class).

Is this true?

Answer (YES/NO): NO